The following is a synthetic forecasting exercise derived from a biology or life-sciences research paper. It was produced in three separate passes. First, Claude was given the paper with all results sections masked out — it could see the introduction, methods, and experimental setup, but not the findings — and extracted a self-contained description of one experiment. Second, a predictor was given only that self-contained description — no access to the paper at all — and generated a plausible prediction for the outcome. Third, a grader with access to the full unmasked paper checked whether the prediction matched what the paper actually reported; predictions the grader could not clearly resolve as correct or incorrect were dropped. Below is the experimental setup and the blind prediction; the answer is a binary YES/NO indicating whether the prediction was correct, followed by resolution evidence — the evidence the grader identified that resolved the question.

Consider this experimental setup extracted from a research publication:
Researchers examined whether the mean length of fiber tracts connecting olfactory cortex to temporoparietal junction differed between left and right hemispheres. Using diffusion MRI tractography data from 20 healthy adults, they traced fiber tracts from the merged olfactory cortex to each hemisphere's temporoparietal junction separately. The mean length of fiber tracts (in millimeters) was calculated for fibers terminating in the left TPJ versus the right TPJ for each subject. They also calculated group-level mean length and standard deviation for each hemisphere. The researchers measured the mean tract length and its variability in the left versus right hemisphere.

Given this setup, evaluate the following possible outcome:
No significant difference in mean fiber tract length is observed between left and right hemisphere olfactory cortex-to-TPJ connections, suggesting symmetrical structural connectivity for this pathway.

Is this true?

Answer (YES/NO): YES